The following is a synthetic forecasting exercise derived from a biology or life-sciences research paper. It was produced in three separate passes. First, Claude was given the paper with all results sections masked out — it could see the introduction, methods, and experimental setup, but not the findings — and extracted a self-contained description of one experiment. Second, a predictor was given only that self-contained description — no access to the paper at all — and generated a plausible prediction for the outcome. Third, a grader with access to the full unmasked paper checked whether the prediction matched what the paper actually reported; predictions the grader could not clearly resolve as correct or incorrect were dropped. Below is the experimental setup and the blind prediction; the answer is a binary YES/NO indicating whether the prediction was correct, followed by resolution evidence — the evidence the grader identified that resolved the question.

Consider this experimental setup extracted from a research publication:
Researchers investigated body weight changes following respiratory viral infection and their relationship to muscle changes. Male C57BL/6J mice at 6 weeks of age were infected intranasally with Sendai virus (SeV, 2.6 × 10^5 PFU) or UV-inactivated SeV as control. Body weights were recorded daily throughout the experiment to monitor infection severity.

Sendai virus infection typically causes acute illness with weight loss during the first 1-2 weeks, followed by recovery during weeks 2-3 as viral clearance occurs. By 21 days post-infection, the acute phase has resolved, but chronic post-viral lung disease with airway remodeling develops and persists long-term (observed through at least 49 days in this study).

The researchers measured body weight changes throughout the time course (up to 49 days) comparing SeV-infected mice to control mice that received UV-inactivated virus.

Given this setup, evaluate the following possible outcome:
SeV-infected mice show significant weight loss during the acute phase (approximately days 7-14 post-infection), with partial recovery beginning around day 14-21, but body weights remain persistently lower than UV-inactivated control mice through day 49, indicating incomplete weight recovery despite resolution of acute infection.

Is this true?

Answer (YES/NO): NO